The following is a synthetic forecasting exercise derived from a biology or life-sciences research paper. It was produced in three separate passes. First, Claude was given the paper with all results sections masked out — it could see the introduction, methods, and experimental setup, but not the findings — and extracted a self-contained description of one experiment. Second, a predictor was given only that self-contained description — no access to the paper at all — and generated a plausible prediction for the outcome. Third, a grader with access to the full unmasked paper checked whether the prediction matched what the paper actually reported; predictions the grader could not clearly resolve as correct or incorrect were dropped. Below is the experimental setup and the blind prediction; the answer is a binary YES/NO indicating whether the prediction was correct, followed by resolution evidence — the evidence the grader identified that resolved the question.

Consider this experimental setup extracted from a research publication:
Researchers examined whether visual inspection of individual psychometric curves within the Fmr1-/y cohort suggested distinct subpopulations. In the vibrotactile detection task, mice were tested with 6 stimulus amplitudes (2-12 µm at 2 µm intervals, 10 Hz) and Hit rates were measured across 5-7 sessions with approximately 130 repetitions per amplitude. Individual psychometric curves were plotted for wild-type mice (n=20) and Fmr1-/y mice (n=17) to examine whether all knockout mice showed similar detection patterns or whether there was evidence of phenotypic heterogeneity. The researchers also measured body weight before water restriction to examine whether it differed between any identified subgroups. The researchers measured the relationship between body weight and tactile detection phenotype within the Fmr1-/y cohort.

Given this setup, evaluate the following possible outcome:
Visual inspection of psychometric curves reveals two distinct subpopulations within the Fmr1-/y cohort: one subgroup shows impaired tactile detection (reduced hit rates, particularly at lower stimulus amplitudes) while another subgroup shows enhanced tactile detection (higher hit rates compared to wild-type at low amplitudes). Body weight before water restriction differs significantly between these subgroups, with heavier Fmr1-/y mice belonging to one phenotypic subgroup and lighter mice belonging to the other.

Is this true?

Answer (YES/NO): NO